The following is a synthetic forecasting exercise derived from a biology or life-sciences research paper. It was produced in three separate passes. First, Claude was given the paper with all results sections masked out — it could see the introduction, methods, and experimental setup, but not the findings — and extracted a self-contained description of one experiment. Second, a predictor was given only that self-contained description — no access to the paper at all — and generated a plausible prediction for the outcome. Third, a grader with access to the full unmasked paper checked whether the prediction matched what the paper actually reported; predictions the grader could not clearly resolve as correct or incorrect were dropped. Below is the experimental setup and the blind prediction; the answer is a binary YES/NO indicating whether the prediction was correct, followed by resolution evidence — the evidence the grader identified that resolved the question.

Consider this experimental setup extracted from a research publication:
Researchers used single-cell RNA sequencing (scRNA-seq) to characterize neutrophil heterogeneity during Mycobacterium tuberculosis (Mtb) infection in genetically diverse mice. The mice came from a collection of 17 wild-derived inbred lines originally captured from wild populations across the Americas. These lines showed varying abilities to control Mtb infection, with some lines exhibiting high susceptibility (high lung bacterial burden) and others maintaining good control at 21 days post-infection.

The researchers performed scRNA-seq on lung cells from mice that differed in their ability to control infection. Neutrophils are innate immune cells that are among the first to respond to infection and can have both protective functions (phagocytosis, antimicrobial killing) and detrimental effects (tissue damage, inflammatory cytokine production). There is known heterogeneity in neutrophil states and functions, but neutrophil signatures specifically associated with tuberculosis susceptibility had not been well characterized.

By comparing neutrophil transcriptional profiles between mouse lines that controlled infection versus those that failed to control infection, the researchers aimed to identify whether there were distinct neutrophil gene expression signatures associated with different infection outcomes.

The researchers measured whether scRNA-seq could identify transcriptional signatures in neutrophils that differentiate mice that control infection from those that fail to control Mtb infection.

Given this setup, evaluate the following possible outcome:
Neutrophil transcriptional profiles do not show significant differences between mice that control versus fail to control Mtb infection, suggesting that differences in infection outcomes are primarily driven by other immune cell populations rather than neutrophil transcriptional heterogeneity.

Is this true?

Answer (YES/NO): NO